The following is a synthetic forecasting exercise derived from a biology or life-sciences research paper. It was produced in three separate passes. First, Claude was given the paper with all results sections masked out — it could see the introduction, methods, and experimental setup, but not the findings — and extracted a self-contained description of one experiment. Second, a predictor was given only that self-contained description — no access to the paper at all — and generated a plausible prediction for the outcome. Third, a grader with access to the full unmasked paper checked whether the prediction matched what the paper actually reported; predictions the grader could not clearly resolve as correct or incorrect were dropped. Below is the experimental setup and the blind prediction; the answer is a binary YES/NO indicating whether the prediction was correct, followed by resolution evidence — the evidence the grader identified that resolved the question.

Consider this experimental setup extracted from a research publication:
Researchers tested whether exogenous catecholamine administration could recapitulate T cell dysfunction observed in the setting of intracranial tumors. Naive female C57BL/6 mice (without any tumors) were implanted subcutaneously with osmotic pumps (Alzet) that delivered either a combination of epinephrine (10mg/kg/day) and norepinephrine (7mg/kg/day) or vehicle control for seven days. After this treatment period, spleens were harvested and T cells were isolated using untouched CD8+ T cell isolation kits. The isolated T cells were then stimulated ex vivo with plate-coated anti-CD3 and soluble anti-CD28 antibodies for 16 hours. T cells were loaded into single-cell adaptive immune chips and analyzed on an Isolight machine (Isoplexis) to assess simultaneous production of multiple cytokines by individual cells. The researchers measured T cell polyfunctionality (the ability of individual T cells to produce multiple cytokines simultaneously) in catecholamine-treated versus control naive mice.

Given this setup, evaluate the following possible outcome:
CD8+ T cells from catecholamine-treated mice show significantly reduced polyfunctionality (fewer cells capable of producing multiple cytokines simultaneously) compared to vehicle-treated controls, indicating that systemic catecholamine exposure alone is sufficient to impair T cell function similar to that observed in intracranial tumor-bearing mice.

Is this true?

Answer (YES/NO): YES